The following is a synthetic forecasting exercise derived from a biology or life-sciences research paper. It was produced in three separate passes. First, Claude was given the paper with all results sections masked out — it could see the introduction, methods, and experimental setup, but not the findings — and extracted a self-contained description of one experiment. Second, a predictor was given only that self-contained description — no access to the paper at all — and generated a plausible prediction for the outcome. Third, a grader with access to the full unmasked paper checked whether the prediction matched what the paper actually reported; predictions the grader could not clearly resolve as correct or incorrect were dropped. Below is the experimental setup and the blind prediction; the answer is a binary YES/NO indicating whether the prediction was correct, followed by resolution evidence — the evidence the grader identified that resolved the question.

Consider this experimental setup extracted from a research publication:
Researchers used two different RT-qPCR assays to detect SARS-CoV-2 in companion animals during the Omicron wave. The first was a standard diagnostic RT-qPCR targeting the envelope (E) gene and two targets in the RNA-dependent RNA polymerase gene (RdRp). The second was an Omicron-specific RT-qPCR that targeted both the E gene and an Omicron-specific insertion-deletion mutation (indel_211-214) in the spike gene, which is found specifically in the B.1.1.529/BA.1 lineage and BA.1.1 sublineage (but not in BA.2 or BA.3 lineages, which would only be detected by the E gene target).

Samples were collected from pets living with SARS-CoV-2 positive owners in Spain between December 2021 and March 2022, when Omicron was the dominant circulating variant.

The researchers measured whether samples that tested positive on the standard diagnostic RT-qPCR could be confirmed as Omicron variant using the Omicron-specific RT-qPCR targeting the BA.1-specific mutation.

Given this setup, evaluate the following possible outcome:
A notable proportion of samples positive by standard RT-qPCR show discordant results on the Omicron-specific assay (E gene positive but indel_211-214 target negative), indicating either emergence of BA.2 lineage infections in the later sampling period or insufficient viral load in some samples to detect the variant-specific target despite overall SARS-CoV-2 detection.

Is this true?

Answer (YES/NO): NO